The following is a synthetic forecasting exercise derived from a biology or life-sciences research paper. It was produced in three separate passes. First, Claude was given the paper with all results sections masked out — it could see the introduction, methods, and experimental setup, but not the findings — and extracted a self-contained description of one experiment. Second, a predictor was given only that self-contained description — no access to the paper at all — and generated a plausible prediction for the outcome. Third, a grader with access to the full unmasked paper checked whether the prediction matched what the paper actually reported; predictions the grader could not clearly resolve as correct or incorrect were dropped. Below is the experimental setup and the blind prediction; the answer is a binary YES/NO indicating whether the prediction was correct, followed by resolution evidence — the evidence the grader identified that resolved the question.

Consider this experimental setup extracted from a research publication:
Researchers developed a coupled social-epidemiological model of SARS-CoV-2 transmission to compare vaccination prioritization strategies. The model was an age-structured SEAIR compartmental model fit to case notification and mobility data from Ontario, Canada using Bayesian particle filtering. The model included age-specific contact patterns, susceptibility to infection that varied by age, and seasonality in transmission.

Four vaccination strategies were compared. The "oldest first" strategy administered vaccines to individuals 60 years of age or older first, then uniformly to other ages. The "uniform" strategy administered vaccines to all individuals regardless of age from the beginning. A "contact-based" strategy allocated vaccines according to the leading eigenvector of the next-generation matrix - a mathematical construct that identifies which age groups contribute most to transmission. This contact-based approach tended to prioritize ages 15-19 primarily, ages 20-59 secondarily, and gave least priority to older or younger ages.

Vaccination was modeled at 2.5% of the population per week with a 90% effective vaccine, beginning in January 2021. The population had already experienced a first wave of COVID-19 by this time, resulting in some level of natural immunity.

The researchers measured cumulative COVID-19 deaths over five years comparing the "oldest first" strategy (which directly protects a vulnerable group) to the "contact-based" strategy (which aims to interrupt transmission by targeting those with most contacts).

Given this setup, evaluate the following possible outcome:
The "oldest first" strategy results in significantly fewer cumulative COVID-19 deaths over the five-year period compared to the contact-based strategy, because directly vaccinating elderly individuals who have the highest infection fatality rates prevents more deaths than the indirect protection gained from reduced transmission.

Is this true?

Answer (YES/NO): YES